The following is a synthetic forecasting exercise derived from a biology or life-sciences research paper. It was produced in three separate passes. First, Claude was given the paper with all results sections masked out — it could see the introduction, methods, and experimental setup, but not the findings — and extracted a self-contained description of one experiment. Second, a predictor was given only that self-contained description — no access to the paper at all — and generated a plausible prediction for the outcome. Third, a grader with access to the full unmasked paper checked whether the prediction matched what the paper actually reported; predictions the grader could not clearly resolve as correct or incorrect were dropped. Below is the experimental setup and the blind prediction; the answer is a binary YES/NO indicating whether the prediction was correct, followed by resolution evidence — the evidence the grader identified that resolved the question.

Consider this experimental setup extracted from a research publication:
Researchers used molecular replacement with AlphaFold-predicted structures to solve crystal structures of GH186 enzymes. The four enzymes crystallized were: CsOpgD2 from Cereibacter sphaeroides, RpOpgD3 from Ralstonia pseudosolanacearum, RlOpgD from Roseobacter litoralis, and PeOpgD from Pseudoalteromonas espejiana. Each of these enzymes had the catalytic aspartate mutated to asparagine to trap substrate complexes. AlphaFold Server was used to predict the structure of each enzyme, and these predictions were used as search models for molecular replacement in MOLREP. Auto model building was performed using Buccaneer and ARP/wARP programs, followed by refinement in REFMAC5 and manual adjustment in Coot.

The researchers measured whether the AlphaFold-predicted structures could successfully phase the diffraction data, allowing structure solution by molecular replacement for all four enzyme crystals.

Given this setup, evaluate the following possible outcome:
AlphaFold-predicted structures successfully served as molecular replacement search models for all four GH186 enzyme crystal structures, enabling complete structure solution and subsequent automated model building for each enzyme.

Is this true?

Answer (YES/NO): YES